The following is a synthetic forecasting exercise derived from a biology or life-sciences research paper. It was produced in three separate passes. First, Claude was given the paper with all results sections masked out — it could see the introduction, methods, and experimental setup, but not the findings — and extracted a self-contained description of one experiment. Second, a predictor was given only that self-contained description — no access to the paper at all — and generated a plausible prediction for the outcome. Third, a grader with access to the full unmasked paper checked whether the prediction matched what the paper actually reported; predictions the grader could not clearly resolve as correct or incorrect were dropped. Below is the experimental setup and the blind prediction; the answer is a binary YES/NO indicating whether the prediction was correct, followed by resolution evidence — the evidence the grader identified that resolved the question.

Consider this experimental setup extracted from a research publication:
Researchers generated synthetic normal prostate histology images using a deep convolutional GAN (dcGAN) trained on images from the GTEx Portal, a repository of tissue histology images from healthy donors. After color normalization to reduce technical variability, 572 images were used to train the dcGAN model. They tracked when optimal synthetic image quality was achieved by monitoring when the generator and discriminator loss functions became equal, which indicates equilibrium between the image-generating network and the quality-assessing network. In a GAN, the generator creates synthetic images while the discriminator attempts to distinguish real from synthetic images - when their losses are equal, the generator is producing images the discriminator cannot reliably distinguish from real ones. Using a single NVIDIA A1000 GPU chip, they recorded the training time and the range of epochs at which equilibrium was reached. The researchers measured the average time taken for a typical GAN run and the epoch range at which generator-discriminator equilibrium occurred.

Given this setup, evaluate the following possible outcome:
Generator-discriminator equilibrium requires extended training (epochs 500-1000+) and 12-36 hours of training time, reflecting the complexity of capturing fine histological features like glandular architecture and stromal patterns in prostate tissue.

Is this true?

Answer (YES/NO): NO